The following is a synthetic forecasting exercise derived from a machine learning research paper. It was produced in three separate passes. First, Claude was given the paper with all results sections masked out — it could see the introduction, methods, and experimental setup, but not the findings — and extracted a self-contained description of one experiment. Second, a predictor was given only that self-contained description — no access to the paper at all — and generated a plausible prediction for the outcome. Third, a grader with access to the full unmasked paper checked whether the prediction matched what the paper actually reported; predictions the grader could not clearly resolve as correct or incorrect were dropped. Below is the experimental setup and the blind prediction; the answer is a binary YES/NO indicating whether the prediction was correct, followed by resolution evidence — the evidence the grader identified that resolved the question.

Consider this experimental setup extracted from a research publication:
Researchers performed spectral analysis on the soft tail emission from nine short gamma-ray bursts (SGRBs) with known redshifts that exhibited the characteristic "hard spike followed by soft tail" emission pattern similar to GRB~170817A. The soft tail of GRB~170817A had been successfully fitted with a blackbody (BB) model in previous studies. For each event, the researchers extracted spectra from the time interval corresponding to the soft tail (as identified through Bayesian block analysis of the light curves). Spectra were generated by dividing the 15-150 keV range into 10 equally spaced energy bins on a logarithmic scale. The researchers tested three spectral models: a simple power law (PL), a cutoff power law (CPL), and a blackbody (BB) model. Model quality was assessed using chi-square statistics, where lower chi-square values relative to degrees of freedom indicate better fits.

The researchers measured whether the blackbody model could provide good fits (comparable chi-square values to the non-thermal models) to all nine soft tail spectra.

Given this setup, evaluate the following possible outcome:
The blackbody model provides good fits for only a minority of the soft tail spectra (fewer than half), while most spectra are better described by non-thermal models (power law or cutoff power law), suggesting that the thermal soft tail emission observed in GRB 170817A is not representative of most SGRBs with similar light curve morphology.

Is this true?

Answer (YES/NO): YES